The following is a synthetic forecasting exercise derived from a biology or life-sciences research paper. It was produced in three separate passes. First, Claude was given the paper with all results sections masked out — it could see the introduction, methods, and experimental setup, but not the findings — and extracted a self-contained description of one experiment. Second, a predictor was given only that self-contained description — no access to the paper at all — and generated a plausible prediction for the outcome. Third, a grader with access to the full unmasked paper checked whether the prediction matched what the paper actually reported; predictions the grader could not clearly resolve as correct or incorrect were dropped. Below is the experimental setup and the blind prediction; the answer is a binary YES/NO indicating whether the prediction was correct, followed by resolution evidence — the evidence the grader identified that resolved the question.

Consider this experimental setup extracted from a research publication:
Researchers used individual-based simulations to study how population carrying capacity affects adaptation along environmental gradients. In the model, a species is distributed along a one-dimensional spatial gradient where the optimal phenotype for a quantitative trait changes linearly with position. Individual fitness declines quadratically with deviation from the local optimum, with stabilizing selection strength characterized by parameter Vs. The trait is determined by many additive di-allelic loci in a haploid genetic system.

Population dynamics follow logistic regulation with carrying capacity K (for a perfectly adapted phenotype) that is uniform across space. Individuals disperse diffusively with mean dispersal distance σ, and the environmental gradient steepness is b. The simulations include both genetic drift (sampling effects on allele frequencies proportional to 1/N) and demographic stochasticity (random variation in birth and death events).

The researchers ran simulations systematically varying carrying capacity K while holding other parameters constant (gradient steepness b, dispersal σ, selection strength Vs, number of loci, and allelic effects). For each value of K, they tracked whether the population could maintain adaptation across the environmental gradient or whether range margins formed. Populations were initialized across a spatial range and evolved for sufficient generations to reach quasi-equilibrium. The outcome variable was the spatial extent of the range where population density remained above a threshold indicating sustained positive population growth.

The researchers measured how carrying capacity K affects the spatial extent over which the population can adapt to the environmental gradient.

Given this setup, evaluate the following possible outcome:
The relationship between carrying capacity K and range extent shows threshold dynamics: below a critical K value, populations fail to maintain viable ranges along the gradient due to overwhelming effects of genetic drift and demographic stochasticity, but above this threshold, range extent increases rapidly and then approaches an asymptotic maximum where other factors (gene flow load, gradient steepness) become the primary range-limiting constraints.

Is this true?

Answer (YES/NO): NO